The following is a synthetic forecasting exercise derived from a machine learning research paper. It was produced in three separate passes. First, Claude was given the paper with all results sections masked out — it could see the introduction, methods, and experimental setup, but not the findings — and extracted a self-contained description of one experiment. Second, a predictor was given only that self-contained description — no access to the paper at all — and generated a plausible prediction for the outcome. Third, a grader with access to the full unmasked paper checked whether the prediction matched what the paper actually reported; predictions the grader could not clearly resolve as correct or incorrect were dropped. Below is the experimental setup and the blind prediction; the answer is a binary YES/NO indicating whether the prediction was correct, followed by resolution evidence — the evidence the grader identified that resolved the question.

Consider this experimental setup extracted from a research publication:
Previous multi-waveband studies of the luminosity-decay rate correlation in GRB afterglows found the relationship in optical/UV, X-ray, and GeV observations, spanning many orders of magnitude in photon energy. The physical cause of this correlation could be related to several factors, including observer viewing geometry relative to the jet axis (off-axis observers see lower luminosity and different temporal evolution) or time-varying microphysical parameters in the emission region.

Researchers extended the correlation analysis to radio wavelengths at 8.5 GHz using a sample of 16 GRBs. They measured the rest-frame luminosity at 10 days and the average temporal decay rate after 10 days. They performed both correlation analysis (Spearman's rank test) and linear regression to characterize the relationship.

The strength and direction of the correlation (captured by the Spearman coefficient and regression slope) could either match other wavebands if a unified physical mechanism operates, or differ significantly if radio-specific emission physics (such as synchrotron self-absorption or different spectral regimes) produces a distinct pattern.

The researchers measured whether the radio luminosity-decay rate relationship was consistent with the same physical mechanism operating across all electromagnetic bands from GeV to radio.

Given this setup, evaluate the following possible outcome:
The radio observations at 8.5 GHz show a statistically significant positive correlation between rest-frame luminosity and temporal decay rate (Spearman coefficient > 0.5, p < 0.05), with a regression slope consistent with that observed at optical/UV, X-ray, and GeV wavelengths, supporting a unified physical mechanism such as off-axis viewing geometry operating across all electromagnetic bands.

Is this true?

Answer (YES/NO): NO